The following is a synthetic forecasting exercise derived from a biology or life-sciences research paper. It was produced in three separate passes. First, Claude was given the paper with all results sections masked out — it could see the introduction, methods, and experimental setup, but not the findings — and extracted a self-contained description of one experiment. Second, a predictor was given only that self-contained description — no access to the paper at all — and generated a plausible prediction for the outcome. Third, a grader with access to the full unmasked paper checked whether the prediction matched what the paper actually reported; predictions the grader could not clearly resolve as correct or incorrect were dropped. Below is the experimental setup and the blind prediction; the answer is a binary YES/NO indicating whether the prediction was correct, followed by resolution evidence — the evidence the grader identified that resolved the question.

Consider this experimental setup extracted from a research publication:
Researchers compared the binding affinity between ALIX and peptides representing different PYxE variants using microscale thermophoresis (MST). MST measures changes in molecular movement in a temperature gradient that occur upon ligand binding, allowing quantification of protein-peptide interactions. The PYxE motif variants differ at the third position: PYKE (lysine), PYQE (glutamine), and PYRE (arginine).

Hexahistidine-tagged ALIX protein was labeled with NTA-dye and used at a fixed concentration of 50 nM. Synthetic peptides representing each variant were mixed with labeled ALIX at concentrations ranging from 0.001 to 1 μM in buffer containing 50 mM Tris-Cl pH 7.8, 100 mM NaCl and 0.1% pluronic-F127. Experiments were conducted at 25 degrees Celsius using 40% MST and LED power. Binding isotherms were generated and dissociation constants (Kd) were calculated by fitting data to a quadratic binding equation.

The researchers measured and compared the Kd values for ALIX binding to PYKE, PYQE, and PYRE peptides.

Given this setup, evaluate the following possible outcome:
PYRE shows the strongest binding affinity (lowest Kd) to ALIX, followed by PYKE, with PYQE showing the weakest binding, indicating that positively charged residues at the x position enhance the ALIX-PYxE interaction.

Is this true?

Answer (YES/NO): NO